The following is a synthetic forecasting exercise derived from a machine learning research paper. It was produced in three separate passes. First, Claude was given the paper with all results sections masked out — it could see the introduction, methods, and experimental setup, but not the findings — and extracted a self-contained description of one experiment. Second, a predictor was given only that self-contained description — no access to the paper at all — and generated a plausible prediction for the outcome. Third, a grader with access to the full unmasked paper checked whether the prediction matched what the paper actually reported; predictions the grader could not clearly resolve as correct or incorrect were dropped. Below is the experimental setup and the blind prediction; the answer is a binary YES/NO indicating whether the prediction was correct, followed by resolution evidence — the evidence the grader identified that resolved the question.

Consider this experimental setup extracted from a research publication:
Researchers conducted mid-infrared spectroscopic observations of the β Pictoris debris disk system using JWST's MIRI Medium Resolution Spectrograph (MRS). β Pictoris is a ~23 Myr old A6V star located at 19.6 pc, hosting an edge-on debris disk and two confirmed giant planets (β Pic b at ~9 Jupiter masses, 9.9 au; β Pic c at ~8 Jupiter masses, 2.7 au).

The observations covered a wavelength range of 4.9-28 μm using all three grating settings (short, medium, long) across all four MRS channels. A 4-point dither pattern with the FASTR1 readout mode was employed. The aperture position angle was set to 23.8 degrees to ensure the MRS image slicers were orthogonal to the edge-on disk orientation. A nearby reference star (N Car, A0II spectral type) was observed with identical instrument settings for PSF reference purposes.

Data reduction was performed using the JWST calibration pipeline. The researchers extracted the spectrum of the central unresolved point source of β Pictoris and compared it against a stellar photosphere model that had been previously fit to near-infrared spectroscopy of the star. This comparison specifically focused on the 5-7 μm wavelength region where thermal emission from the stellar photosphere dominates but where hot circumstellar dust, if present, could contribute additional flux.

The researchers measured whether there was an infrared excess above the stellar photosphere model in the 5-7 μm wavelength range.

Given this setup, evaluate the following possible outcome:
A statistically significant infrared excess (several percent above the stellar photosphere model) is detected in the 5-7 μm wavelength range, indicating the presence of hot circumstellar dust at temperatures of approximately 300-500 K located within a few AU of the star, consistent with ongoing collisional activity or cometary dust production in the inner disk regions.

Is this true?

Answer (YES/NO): YES